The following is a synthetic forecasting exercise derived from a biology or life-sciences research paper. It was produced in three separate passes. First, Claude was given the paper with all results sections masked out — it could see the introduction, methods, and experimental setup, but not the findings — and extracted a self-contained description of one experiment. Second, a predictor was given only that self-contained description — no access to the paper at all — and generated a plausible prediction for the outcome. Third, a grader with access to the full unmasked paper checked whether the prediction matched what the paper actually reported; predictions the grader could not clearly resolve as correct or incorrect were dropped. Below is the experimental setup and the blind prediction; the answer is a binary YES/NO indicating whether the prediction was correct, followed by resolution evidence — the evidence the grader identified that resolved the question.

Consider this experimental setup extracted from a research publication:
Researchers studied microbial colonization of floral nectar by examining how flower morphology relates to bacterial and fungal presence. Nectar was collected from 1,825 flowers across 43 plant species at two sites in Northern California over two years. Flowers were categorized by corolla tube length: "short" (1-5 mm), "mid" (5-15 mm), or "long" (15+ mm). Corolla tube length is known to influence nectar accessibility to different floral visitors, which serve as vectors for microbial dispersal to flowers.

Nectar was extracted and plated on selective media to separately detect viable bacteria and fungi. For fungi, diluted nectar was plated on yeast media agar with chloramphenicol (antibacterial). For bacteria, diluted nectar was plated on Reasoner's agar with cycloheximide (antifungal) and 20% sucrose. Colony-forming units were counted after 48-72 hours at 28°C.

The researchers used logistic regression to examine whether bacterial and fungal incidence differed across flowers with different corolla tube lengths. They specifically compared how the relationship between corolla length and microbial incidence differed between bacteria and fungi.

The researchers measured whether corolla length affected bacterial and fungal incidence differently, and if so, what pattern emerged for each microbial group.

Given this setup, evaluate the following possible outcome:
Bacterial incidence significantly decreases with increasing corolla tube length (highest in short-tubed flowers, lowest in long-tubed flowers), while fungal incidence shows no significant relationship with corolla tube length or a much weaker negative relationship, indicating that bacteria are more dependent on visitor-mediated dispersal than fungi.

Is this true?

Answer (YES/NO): NO